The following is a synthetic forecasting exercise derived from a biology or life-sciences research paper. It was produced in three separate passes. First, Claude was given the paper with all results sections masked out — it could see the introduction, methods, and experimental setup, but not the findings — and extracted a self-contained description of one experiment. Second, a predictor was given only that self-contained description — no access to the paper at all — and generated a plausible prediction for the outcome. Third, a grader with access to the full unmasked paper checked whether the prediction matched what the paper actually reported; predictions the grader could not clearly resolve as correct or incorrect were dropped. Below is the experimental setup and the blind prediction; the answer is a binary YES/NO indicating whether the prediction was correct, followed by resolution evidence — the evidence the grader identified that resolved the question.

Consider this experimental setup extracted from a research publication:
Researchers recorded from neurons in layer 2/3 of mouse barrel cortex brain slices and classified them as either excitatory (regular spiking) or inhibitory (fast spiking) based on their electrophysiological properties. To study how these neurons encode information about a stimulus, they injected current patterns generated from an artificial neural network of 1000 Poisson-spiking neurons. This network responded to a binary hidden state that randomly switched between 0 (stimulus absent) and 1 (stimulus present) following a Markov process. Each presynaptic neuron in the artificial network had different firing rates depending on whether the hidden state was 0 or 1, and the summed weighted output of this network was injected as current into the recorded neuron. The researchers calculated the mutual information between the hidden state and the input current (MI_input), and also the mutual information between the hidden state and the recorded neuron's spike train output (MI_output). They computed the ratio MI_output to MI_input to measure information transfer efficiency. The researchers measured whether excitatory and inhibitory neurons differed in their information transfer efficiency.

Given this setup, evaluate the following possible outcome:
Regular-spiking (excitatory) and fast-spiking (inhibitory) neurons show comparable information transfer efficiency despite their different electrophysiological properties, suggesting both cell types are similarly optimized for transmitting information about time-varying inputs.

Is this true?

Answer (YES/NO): NO